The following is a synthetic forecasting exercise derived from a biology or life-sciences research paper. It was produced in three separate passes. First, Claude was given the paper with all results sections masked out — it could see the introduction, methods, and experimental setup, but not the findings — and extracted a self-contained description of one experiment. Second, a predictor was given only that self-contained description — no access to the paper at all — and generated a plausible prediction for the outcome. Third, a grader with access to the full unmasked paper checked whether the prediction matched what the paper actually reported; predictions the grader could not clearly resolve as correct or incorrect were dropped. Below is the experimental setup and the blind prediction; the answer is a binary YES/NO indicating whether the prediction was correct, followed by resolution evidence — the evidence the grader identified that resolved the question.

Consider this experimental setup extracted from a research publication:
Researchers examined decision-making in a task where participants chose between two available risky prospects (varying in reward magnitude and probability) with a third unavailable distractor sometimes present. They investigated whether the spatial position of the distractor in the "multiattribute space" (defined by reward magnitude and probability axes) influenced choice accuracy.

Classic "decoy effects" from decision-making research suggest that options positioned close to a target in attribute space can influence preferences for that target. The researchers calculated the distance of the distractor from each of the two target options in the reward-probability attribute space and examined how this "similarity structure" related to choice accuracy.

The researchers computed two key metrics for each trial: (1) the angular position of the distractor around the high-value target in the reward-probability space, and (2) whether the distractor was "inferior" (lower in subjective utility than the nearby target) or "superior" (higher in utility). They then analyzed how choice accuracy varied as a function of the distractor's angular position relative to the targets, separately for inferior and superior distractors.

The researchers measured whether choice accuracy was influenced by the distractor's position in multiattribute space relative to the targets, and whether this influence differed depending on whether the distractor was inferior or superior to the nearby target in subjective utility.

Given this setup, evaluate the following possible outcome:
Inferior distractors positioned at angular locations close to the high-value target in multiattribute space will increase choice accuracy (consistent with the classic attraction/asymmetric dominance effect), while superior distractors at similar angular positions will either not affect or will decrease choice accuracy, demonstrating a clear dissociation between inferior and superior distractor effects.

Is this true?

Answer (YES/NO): YES